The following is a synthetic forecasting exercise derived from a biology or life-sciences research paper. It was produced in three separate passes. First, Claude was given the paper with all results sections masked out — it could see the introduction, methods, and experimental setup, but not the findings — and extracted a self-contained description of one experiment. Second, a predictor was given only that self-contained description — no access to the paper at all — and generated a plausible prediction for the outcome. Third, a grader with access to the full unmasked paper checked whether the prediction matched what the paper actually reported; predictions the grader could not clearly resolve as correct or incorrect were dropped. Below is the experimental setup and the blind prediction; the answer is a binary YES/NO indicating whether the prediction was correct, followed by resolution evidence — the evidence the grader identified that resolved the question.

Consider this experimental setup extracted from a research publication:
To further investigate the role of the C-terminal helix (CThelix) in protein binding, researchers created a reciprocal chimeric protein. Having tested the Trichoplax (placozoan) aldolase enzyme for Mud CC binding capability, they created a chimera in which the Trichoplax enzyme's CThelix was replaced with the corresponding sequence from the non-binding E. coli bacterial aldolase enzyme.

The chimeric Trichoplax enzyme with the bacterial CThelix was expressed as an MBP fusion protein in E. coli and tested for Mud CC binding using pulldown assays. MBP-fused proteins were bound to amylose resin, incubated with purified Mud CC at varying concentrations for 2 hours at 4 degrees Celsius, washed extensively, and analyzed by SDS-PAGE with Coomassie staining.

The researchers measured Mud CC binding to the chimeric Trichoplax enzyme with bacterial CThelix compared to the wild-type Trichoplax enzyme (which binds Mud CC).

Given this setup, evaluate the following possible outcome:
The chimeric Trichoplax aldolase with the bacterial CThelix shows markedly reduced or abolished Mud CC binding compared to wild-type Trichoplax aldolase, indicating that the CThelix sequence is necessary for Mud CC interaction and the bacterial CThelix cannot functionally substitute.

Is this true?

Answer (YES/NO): NO